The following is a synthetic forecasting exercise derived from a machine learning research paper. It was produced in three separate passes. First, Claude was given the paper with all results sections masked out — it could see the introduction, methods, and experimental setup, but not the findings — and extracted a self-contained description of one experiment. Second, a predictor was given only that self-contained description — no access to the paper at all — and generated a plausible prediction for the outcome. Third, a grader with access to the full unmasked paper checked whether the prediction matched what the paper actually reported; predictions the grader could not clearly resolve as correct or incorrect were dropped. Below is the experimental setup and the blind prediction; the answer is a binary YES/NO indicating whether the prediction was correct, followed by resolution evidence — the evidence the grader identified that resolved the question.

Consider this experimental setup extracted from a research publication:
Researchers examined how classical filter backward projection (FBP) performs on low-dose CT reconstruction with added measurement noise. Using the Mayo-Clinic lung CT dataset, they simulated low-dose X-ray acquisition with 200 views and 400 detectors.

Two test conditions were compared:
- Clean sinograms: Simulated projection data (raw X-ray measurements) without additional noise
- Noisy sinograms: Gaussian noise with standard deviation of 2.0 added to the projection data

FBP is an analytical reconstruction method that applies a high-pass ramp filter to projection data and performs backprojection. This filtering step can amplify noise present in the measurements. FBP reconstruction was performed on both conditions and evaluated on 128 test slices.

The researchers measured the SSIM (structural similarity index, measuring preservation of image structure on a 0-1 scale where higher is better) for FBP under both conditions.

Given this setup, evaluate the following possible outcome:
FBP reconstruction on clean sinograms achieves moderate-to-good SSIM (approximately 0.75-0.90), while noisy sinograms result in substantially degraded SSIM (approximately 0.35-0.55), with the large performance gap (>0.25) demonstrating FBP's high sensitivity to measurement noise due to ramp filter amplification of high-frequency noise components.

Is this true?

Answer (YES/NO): NO